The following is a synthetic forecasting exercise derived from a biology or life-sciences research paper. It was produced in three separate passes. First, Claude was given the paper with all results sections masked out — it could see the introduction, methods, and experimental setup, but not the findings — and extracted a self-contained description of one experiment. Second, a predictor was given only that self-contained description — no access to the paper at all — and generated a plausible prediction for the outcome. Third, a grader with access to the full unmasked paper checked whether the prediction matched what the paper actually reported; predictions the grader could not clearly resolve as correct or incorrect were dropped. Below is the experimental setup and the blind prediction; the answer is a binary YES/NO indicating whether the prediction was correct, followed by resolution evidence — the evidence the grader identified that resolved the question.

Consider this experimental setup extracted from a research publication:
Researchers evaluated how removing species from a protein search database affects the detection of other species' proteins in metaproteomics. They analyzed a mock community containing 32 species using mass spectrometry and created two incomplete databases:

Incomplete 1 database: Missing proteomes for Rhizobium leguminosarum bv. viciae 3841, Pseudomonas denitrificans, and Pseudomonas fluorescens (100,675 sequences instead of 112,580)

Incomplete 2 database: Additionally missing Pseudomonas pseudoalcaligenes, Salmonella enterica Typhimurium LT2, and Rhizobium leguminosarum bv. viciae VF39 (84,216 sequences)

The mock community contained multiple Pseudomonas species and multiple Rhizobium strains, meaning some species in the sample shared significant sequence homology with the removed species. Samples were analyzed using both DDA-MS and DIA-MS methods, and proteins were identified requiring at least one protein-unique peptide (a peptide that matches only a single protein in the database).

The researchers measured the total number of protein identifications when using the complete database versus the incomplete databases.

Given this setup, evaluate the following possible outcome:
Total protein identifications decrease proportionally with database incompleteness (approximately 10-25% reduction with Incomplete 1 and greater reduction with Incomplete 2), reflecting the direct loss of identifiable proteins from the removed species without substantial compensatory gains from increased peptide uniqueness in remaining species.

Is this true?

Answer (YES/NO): NO